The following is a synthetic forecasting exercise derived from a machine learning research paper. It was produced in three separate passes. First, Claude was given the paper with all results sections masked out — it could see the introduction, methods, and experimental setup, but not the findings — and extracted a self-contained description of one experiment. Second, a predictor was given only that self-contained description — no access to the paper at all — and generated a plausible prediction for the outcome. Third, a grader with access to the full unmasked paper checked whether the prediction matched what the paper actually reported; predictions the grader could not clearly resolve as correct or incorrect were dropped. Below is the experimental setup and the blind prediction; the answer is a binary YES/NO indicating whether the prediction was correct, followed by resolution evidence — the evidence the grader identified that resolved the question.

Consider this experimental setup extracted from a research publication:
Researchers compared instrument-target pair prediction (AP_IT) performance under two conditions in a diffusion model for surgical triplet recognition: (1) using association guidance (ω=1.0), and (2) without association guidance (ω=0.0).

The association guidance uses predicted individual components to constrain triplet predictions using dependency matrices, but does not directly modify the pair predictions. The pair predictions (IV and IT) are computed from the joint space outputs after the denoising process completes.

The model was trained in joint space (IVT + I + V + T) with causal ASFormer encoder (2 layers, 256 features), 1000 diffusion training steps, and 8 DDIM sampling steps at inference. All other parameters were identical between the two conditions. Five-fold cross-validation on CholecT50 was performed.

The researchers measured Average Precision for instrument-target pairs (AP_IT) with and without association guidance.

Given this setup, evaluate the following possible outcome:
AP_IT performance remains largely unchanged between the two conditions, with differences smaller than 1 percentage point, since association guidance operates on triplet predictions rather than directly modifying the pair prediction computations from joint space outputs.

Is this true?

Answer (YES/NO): NO